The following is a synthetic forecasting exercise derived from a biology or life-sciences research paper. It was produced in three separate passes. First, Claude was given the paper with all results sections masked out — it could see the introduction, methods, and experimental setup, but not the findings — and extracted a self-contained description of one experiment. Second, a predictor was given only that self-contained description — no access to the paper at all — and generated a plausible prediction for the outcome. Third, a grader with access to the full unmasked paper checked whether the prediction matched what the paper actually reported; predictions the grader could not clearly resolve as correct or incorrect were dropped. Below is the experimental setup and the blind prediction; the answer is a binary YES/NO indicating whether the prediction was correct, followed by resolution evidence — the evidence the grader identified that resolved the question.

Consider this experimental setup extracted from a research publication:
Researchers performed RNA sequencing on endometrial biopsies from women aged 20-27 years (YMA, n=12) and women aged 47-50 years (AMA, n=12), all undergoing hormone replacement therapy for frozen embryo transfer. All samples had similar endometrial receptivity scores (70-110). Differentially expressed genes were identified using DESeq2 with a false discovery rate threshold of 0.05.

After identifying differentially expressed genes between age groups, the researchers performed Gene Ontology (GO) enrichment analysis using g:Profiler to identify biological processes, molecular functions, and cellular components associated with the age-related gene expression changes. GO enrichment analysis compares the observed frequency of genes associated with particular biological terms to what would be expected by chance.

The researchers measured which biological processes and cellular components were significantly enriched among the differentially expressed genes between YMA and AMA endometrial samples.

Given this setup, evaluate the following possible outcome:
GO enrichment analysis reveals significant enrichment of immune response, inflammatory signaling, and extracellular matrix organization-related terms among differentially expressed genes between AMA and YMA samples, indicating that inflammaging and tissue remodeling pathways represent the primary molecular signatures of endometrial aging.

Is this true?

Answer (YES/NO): NO